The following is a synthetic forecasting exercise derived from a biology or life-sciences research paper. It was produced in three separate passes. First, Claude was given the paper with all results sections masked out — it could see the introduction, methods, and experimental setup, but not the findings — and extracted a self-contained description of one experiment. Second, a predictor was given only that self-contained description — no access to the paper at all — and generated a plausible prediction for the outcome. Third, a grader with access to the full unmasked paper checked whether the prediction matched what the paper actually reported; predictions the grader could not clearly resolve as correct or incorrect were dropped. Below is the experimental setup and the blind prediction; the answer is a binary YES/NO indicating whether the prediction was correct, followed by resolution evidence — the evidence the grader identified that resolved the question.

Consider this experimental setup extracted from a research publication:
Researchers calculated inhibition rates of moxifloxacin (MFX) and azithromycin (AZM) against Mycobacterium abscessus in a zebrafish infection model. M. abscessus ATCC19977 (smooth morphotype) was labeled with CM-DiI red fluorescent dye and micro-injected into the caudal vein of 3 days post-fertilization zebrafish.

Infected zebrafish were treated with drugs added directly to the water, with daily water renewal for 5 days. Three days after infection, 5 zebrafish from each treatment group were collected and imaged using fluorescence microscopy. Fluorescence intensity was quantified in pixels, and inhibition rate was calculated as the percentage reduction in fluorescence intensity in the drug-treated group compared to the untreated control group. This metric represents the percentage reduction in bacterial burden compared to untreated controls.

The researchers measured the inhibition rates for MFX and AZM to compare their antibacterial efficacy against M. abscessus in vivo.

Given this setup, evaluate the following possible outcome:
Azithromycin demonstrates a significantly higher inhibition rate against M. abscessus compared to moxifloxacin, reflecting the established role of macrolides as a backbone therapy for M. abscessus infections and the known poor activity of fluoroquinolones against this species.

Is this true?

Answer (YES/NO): YES